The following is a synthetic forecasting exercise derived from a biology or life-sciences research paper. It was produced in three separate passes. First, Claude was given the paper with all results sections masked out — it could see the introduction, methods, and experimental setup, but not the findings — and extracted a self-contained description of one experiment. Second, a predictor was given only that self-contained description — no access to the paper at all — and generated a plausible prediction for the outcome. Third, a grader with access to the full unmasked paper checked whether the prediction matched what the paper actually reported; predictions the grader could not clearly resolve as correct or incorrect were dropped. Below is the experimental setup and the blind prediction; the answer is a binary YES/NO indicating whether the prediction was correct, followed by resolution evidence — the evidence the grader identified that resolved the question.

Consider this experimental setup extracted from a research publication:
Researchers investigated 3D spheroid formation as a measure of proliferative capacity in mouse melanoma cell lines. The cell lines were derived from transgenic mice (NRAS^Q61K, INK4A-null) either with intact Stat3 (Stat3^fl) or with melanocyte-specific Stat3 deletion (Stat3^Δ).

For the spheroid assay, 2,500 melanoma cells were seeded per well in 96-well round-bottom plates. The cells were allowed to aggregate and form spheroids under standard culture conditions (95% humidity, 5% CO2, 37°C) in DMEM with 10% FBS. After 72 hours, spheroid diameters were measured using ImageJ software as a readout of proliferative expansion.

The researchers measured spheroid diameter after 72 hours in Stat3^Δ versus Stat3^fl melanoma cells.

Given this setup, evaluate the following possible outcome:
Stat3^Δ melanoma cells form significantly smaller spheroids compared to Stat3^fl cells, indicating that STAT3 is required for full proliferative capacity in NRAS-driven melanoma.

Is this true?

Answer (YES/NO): NO